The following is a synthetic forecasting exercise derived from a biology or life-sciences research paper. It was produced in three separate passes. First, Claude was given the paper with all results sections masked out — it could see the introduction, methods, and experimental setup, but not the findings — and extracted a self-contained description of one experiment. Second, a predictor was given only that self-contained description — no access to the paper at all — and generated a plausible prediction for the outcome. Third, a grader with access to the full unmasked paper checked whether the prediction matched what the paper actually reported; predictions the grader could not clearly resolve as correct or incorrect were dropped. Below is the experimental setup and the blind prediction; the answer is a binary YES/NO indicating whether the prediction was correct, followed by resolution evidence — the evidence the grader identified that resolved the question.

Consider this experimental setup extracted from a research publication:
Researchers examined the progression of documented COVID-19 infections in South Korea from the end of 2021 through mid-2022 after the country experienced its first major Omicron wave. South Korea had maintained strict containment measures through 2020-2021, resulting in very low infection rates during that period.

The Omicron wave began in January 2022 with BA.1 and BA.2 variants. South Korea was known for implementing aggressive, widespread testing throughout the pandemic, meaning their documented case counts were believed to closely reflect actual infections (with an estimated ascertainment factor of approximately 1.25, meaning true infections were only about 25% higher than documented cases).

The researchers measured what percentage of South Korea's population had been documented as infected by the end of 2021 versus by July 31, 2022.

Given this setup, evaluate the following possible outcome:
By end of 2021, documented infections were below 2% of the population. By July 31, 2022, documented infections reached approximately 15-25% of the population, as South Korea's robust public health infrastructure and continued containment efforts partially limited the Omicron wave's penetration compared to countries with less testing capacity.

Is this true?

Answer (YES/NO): NO